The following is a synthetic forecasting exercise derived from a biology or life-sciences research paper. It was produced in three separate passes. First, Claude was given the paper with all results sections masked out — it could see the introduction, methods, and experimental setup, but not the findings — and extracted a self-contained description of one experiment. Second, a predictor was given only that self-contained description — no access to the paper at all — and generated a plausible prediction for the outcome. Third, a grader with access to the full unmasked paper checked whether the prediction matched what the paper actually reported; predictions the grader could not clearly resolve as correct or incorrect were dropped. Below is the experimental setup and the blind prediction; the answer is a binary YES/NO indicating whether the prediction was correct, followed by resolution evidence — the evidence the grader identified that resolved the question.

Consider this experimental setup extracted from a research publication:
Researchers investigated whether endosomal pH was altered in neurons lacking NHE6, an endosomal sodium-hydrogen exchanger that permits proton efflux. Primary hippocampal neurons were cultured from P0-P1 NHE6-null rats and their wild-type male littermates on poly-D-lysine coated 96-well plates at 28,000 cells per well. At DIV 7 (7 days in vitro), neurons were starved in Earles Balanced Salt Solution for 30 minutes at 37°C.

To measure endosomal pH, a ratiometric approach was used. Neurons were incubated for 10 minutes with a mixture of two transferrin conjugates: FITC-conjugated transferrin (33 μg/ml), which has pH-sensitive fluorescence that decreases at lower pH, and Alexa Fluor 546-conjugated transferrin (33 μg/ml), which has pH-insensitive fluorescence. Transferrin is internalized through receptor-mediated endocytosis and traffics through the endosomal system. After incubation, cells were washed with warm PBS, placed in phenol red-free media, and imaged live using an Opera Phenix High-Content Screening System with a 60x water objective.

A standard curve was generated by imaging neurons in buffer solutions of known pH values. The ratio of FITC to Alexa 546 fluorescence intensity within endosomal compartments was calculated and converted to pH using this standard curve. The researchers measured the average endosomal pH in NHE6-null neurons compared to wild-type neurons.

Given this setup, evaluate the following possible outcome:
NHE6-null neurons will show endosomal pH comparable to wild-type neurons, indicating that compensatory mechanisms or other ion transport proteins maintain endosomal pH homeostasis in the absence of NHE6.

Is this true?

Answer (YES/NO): NO